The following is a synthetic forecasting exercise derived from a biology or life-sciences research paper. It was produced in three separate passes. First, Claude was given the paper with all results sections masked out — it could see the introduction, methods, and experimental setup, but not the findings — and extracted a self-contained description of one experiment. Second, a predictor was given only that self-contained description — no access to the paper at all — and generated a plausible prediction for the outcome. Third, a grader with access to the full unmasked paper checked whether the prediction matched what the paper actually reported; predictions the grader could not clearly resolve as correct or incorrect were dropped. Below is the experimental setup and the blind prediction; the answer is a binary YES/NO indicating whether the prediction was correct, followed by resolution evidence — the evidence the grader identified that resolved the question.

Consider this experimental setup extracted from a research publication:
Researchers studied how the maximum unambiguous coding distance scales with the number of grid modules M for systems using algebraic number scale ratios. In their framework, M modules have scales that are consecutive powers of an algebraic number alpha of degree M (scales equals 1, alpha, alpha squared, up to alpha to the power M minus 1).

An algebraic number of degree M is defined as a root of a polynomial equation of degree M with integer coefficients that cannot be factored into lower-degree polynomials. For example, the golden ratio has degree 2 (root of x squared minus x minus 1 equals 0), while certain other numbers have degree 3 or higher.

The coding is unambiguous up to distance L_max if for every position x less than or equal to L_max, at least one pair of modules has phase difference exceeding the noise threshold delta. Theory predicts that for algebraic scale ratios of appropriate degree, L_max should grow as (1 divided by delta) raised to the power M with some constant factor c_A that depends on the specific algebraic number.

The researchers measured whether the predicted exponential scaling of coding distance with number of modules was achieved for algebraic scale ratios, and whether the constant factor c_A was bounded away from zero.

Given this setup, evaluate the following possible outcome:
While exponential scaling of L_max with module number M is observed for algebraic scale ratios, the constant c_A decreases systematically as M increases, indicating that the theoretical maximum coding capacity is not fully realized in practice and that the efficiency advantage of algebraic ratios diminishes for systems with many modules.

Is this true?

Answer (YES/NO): NO